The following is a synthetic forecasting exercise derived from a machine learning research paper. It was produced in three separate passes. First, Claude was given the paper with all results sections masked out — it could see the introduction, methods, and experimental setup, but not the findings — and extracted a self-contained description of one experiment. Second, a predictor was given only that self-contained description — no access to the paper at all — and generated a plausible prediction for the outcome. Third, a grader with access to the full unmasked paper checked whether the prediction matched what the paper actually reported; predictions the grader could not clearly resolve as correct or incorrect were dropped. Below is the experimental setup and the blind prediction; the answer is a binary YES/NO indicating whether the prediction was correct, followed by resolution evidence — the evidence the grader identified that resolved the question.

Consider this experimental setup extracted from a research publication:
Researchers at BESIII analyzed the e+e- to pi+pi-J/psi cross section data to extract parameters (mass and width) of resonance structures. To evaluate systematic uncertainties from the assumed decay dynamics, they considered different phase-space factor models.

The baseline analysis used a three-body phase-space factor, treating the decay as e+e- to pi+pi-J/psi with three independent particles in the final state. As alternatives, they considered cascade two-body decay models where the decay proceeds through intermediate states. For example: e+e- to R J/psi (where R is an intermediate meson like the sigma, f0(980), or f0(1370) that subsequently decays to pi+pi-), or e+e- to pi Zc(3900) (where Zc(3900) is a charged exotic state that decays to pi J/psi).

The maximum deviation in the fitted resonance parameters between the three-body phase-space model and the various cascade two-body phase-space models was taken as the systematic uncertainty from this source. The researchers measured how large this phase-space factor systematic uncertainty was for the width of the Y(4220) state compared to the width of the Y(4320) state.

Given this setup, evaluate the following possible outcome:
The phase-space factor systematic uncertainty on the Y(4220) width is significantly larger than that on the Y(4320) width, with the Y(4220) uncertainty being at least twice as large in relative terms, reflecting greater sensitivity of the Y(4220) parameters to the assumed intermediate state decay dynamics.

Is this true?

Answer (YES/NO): NO